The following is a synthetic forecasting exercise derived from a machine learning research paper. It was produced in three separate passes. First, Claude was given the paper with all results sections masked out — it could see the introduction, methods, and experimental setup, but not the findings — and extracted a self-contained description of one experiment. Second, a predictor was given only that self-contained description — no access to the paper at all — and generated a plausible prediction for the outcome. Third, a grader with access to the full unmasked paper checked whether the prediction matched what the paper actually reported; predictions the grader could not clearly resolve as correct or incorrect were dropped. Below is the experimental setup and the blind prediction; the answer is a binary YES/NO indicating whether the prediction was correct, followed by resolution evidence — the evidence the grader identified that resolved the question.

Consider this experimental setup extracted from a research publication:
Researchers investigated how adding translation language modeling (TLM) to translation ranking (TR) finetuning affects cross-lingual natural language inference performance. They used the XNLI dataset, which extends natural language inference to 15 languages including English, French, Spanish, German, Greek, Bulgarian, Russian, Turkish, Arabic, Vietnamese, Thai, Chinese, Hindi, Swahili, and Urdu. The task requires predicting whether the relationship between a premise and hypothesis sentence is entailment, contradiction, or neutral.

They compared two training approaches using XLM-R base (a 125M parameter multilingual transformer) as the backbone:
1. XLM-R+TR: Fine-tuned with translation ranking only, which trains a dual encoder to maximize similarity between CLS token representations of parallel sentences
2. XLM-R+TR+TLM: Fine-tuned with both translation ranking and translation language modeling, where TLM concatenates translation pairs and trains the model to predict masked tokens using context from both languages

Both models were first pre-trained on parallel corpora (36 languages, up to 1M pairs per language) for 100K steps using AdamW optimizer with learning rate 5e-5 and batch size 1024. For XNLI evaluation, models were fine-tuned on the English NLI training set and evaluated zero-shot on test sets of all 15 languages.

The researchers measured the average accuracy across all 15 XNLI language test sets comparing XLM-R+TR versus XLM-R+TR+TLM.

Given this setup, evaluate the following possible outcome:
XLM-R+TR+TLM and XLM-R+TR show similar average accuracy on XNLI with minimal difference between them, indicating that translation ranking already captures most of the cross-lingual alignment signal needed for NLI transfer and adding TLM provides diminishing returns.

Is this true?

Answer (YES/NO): NO